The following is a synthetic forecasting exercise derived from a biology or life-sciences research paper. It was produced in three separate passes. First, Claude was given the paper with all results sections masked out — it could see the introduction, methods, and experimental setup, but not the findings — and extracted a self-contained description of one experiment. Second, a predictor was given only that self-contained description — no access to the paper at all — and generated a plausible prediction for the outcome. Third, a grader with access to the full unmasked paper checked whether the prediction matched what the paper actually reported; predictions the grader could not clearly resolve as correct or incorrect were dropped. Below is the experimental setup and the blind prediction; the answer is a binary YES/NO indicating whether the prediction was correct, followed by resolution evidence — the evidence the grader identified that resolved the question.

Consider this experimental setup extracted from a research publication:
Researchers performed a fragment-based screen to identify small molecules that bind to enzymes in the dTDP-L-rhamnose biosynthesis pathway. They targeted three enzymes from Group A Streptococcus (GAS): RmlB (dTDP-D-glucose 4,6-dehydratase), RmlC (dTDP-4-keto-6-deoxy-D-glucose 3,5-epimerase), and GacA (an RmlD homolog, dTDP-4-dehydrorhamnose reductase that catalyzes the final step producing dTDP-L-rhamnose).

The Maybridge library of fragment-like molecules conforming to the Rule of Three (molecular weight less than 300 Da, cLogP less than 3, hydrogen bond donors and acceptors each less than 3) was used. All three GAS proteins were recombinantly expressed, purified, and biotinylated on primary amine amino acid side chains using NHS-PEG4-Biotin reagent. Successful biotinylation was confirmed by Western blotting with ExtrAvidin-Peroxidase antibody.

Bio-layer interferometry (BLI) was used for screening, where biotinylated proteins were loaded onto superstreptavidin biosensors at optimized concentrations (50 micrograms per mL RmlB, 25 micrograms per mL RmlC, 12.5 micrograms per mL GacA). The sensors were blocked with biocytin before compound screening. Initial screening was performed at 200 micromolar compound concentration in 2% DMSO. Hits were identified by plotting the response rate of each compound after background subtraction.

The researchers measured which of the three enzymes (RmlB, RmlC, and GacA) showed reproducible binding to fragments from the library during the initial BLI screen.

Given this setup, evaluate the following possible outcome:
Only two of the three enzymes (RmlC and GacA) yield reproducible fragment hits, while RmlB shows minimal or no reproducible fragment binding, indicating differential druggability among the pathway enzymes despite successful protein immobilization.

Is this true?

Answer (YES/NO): NO